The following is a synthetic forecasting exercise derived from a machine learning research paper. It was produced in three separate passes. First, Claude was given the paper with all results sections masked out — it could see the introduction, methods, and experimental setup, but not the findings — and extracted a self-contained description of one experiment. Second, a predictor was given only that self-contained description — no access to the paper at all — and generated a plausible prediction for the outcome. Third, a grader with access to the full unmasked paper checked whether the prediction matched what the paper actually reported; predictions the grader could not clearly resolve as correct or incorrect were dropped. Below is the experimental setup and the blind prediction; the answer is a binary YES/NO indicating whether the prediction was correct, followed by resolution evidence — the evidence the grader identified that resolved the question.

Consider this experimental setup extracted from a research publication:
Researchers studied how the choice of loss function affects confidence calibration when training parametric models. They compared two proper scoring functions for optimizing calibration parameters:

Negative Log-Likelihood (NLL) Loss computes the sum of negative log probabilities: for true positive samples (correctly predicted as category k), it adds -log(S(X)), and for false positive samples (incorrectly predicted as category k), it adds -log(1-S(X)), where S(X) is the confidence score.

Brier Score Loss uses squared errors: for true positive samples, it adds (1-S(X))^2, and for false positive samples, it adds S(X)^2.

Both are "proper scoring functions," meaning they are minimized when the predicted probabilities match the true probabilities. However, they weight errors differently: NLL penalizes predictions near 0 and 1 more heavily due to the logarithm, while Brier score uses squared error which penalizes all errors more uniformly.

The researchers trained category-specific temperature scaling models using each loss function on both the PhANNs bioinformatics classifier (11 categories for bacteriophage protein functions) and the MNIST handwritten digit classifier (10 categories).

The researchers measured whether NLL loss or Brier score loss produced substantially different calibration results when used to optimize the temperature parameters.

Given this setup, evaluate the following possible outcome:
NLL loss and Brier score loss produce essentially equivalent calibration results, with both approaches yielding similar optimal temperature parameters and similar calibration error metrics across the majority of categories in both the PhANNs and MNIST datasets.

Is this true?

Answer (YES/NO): YES